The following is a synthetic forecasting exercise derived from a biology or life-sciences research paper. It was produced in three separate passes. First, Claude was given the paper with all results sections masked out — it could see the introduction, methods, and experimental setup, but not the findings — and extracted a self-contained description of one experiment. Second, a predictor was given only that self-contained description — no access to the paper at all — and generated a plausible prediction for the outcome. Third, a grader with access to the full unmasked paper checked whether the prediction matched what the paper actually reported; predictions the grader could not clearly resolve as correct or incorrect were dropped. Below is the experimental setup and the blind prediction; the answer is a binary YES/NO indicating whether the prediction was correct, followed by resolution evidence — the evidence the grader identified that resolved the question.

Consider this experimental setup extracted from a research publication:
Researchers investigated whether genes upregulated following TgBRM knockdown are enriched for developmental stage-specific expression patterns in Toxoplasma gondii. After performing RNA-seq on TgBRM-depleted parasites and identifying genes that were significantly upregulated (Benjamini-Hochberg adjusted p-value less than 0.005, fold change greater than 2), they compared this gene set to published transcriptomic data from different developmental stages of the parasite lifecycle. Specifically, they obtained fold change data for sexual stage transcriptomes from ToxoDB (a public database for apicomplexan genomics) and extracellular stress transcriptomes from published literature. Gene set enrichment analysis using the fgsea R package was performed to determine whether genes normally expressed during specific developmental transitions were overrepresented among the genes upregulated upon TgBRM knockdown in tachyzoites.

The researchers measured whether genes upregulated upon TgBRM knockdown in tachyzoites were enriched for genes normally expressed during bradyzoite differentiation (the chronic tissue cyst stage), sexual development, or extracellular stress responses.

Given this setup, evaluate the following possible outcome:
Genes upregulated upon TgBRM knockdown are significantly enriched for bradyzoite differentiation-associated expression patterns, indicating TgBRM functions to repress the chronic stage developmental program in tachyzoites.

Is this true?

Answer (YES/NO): YES